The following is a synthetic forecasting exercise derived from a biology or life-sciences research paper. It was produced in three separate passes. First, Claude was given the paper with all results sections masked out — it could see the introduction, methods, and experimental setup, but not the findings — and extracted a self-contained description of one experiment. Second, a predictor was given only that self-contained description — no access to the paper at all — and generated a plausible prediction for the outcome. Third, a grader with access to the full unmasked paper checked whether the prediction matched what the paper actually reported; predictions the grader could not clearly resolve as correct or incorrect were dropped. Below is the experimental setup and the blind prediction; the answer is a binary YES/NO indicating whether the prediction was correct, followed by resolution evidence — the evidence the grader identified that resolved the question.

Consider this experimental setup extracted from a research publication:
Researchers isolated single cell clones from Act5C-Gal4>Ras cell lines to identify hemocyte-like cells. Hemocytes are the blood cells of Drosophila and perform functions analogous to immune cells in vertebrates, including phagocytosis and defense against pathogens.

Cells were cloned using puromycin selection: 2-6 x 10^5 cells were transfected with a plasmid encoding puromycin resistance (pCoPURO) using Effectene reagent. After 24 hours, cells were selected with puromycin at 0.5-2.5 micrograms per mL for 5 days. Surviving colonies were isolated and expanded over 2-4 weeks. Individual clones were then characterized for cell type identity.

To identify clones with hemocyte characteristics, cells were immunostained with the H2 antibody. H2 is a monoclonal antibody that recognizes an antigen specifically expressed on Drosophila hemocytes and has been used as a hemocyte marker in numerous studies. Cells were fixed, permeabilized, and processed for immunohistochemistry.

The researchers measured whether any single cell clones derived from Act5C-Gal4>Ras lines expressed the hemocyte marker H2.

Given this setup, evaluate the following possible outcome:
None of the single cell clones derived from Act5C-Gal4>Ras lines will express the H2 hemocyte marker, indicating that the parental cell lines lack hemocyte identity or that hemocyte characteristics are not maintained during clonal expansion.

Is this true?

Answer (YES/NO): NO